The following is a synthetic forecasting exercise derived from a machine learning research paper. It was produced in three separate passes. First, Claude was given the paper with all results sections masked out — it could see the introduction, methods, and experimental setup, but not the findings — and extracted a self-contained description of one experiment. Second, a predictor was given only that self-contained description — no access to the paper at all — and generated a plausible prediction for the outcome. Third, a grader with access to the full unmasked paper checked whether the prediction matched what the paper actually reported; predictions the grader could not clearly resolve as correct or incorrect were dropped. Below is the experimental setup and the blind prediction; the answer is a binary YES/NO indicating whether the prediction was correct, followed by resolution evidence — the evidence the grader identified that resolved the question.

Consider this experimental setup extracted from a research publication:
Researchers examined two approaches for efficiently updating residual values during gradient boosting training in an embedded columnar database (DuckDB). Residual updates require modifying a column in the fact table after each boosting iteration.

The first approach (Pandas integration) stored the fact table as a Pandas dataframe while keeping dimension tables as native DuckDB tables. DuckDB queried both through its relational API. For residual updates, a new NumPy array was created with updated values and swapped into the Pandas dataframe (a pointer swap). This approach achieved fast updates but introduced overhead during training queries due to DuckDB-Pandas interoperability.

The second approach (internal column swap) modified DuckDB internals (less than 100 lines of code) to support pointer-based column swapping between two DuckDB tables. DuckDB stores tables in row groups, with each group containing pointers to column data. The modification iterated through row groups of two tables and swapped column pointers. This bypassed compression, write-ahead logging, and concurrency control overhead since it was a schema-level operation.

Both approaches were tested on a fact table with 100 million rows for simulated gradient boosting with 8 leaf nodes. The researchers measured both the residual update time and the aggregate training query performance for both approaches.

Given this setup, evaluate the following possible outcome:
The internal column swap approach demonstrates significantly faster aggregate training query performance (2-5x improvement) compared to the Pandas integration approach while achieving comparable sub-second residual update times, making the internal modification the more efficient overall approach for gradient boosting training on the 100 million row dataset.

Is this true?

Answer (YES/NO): NO